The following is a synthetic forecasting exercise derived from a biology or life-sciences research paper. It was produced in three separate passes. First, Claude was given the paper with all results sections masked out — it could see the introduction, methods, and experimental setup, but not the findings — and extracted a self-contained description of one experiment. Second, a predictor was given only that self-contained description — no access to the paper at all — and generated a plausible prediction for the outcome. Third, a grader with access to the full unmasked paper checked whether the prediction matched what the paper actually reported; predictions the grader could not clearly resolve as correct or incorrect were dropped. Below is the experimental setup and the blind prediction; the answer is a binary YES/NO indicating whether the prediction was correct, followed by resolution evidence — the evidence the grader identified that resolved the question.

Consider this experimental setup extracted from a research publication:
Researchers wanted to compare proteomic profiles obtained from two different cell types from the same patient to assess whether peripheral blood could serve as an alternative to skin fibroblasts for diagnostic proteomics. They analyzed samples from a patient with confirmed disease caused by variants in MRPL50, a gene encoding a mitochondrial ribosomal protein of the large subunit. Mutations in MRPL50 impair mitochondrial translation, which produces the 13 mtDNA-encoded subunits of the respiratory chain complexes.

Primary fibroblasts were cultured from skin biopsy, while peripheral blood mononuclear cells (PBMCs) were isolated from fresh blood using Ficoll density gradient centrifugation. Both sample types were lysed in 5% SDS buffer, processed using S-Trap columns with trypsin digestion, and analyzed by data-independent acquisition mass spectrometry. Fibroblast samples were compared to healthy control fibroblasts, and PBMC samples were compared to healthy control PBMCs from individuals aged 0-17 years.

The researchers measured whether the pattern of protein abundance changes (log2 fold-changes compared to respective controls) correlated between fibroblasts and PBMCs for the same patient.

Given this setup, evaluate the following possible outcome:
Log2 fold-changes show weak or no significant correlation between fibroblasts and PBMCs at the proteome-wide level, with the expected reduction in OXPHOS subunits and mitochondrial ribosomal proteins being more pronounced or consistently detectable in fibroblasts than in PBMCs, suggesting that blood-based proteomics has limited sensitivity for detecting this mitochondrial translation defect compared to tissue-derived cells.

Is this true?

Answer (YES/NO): NO